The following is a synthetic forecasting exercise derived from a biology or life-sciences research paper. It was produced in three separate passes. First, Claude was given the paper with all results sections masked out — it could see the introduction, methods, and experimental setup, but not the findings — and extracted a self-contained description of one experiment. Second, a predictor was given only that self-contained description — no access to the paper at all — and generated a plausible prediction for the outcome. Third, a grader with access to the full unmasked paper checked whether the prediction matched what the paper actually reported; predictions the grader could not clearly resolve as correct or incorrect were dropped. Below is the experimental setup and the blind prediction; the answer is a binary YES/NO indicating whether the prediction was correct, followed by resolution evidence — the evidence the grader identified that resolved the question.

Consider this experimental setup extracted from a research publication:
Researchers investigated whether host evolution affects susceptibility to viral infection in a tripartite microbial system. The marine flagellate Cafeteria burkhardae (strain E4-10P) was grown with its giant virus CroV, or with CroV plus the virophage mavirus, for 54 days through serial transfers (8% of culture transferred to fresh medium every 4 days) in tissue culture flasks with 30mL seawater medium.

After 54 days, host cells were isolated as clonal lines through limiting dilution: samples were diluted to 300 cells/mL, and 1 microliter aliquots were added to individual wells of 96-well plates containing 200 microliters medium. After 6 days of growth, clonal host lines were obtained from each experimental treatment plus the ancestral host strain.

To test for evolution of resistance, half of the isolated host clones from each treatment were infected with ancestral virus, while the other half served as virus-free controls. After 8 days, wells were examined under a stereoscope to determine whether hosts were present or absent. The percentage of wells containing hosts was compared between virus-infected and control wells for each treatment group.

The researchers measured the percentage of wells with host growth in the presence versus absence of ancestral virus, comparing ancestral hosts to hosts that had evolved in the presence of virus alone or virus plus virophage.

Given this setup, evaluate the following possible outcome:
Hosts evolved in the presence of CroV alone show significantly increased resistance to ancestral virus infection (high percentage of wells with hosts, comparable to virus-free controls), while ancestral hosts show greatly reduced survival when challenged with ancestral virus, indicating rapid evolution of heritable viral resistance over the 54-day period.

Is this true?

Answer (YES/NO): NO